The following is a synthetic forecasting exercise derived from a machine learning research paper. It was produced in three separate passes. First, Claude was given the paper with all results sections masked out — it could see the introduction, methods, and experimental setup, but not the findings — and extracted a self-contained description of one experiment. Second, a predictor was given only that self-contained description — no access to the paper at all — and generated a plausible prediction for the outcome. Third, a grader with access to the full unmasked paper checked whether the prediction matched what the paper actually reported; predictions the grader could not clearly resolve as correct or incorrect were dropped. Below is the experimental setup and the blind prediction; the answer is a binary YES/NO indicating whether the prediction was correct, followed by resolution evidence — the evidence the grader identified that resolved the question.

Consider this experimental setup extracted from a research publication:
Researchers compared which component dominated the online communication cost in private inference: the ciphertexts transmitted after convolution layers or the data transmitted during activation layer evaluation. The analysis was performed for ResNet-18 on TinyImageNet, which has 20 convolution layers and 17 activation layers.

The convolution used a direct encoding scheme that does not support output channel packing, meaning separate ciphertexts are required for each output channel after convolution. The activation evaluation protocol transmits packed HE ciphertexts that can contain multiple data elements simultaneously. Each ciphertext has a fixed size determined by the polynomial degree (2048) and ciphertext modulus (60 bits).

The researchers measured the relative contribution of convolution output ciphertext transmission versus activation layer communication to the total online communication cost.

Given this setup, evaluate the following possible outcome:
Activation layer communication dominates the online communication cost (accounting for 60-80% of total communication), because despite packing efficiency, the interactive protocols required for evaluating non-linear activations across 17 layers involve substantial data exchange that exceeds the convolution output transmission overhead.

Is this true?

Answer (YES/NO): NO